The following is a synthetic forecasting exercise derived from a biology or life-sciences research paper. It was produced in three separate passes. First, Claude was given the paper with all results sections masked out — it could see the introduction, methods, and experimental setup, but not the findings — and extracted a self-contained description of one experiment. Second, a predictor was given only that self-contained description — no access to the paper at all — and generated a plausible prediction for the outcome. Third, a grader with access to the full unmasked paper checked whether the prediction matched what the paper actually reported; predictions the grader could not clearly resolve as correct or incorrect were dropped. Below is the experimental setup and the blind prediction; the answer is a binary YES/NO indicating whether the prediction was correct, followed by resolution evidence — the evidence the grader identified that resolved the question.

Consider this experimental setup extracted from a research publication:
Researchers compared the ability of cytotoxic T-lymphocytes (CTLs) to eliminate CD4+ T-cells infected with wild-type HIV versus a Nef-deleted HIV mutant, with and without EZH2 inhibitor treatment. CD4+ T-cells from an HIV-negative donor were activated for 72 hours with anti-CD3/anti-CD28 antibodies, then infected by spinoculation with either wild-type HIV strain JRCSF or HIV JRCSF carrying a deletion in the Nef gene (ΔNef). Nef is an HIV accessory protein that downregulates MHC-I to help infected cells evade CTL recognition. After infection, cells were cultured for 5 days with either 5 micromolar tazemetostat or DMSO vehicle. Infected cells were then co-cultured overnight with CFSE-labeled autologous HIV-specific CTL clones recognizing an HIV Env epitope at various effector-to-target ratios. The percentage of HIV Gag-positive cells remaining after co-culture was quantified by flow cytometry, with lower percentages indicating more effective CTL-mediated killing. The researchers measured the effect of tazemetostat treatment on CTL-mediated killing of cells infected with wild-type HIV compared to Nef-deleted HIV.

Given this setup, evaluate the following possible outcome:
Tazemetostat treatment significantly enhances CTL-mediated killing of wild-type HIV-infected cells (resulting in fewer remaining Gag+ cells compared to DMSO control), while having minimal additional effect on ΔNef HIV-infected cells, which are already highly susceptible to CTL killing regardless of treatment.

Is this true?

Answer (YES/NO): YES